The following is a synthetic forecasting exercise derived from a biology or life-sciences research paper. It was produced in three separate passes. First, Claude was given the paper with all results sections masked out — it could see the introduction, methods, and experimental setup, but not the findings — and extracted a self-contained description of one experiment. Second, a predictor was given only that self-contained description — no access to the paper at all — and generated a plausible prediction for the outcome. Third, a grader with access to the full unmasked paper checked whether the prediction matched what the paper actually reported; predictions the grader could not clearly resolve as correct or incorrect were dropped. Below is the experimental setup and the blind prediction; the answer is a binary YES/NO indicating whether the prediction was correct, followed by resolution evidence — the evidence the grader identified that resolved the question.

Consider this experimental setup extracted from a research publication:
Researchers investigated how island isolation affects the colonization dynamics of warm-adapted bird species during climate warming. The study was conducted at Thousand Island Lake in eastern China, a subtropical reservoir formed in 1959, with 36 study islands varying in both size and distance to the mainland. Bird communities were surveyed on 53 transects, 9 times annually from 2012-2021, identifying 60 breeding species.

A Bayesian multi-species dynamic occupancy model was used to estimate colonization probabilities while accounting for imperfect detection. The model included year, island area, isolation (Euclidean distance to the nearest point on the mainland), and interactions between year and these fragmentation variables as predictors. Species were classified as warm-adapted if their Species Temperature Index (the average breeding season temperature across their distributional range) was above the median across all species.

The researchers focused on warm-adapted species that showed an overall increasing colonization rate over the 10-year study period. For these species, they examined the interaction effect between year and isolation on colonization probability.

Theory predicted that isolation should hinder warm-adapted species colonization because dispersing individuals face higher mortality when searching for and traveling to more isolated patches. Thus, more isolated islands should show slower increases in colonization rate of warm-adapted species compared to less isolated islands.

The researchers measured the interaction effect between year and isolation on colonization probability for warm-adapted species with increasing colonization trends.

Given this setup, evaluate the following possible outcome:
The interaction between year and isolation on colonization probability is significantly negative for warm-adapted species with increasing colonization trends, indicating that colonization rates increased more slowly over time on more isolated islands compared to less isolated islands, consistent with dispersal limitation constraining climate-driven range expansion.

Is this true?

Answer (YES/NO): NO